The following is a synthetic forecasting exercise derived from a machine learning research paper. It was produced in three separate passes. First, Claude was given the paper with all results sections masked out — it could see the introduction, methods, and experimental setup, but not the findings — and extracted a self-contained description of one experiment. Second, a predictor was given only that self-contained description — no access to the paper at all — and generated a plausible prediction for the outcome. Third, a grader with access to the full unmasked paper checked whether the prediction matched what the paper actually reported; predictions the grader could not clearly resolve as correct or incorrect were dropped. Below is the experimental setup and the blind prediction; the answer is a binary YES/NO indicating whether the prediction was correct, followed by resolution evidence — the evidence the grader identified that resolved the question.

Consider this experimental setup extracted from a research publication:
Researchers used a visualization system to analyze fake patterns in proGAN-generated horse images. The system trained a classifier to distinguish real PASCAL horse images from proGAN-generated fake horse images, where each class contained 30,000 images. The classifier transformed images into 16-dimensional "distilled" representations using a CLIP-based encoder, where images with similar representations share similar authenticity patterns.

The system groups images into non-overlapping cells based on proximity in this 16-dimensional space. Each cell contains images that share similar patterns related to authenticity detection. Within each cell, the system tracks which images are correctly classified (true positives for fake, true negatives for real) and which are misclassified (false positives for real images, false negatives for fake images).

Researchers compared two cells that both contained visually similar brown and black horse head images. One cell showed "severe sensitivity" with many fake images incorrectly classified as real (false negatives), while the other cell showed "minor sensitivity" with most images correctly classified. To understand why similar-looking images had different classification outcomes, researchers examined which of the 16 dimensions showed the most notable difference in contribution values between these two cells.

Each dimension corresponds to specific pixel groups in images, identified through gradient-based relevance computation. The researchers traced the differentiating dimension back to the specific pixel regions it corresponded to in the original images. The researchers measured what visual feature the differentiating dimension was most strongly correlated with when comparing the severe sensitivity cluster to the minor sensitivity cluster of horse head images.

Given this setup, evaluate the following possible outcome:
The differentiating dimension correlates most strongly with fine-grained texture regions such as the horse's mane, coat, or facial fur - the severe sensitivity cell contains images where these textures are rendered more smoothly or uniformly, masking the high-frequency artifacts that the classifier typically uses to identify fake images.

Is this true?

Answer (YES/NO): NO